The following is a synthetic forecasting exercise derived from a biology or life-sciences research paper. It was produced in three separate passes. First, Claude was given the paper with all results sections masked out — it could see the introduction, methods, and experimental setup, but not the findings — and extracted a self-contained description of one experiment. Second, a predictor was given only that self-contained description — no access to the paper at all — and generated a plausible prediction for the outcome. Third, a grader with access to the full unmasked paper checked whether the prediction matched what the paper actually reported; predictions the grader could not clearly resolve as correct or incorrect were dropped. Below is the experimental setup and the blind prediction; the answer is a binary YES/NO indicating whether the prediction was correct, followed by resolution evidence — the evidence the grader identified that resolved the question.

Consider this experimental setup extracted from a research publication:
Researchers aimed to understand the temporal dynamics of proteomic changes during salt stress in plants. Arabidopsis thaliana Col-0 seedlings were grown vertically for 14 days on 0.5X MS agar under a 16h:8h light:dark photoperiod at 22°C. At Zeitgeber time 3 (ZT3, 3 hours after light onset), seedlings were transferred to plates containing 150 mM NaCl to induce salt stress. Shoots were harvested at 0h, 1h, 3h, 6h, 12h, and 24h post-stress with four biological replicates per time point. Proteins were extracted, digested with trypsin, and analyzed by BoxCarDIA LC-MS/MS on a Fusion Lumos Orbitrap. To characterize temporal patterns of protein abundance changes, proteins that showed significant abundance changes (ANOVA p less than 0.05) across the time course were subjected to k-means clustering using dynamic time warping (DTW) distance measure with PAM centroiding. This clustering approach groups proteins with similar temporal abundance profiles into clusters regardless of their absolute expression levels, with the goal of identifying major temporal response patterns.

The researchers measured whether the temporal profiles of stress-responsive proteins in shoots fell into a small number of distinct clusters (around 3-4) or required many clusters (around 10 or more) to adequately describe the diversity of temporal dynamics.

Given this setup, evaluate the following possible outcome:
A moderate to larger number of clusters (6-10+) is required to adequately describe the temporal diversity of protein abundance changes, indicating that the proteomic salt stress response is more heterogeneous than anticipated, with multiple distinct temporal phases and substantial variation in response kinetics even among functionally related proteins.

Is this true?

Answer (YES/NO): NO